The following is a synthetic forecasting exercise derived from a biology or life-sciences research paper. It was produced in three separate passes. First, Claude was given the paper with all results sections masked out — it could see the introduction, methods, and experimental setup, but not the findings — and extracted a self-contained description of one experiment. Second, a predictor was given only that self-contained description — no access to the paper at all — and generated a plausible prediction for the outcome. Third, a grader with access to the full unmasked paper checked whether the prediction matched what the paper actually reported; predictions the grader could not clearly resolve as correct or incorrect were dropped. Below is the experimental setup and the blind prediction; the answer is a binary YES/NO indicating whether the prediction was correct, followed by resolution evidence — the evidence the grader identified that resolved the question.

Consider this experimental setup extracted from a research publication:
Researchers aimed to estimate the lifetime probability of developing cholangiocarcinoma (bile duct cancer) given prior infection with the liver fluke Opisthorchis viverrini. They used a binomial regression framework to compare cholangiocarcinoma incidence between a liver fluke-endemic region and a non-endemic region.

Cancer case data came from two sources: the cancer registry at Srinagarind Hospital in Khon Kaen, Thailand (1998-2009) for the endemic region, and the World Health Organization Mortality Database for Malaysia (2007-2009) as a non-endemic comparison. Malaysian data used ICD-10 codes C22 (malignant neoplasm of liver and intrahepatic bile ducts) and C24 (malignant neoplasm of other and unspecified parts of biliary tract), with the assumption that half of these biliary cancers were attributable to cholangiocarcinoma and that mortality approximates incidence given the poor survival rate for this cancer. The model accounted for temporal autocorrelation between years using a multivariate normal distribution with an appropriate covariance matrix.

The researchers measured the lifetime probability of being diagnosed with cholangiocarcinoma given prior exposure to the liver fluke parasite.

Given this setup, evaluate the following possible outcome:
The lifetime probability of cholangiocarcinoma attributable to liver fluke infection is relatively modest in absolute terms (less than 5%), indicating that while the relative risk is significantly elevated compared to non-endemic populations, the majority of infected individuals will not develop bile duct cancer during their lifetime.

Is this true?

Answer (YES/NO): YES